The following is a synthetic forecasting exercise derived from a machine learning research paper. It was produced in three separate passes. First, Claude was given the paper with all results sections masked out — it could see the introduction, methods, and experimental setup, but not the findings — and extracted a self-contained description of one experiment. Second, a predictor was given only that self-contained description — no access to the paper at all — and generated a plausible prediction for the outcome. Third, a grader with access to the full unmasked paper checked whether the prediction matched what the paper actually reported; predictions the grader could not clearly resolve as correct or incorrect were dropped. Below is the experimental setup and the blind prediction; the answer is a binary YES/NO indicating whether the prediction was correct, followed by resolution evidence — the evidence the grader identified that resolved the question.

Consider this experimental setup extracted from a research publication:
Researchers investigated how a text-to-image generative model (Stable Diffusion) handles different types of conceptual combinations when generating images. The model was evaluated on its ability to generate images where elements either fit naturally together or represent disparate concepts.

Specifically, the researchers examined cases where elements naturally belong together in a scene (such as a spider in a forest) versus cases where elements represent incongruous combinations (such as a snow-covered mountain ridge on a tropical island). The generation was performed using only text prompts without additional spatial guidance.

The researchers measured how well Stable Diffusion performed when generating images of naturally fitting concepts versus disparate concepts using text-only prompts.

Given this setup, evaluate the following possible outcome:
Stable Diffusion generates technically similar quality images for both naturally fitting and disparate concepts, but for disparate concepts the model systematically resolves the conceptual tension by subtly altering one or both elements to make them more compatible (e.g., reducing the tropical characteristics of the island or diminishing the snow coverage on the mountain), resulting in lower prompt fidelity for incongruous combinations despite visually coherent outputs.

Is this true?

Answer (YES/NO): NO